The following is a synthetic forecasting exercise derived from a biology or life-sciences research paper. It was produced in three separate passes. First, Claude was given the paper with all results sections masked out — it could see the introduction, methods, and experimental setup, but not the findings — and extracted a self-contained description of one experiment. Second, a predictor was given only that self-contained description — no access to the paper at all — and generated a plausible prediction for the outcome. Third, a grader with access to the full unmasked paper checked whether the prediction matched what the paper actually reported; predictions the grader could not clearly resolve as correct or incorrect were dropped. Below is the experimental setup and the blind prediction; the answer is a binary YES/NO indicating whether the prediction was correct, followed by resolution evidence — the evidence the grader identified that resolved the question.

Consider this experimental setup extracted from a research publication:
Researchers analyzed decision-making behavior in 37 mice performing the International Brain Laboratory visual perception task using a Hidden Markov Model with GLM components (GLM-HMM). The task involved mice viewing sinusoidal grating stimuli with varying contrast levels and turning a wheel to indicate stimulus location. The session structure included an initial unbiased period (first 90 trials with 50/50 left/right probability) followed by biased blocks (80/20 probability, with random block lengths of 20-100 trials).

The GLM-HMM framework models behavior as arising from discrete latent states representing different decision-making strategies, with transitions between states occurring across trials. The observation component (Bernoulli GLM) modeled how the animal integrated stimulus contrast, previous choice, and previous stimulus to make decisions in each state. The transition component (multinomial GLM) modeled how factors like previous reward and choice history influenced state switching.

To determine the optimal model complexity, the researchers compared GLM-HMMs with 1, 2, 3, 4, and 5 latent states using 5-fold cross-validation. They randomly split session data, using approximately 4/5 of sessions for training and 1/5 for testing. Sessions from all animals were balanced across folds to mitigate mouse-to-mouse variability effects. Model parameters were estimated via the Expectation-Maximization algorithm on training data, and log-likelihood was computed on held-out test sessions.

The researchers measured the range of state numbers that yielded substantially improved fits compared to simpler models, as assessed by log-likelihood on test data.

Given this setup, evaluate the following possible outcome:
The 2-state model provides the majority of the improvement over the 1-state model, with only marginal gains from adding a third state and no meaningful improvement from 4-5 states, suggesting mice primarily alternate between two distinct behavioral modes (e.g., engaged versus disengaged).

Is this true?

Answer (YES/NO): NO